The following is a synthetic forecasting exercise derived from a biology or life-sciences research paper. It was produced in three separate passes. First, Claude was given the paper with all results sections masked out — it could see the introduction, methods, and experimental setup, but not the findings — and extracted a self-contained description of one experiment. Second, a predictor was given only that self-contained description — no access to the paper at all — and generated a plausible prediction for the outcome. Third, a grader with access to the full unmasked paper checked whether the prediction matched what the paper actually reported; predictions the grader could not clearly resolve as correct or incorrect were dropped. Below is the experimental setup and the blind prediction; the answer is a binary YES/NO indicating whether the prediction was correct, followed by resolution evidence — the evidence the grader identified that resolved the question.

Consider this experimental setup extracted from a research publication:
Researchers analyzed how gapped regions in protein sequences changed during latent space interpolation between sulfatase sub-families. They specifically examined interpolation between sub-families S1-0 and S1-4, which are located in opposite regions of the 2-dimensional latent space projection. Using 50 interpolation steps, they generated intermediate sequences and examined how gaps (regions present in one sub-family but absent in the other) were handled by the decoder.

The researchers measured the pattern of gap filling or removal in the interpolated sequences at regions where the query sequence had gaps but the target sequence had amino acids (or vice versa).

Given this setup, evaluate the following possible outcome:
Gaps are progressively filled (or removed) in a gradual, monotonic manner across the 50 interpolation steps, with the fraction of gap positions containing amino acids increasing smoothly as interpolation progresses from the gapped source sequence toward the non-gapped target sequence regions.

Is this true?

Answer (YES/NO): NO